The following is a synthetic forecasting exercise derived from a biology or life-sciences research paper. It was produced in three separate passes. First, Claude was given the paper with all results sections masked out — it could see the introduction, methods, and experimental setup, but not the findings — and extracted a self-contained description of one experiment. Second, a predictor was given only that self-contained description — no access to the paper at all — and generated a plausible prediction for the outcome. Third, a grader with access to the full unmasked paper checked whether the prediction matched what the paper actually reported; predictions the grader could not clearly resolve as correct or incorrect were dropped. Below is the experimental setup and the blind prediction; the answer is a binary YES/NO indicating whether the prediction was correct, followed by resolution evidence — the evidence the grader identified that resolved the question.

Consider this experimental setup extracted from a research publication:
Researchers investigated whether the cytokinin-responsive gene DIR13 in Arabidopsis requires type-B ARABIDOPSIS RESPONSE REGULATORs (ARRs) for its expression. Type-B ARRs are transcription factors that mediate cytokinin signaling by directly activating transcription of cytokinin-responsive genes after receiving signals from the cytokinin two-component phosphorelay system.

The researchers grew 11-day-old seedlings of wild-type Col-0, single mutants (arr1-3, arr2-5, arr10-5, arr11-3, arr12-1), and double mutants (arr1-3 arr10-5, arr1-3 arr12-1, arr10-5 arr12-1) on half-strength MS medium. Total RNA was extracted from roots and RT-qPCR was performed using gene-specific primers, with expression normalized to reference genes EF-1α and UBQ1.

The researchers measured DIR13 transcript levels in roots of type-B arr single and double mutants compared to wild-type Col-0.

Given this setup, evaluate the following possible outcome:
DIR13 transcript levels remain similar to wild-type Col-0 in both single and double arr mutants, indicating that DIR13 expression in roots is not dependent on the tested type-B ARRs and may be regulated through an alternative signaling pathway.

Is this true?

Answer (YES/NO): NO